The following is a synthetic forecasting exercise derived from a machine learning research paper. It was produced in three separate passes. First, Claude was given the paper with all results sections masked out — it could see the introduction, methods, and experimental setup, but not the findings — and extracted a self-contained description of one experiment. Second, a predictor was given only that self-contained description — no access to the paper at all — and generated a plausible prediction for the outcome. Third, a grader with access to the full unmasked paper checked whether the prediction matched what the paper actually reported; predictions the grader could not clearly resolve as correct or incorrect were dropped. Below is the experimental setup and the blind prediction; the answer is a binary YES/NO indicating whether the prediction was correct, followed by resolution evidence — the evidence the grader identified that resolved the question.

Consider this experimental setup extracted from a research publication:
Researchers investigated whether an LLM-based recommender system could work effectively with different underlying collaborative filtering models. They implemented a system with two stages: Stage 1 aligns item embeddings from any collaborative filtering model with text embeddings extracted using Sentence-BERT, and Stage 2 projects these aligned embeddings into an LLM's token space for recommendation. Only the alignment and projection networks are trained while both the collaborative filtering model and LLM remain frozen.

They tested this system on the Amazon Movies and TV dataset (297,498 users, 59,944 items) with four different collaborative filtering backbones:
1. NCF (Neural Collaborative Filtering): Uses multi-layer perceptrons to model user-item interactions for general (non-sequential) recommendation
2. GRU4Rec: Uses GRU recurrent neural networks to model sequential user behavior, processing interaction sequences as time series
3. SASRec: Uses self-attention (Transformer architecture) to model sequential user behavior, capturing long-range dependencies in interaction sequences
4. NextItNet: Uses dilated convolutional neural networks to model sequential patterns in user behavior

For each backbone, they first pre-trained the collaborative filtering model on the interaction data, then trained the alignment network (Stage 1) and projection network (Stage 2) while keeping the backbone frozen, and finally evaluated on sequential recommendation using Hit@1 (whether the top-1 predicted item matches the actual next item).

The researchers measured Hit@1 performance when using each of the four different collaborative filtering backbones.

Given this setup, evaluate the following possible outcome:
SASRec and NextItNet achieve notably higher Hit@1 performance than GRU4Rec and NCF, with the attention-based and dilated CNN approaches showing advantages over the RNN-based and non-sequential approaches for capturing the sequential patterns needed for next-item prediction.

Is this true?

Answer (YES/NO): NO